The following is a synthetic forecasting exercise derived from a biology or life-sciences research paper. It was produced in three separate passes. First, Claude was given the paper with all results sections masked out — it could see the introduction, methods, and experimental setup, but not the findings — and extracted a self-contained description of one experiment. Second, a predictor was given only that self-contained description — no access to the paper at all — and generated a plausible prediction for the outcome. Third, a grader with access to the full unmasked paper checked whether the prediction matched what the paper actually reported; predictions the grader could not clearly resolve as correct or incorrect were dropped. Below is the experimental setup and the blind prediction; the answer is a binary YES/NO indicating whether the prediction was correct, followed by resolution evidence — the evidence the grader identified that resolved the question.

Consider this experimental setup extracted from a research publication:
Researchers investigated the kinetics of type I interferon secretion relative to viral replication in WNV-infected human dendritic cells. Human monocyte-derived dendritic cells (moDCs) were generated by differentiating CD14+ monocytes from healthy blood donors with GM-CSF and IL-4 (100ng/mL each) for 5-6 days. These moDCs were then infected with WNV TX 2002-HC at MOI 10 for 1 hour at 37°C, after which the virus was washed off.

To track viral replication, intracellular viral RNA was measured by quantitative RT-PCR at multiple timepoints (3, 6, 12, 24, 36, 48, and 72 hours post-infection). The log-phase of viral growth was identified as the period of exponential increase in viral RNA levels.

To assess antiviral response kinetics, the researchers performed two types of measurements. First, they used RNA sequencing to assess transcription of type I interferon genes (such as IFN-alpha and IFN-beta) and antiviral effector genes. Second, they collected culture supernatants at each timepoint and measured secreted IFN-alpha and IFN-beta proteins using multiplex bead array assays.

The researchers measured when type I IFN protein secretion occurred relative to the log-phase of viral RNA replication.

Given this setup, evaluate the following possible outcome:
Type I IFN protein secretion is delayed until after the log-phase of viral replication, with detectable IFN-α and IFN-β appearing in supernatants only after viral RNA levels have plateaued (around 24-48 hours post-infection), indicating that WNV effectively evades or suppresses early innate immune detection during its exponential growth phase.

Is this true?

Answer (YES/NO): YES